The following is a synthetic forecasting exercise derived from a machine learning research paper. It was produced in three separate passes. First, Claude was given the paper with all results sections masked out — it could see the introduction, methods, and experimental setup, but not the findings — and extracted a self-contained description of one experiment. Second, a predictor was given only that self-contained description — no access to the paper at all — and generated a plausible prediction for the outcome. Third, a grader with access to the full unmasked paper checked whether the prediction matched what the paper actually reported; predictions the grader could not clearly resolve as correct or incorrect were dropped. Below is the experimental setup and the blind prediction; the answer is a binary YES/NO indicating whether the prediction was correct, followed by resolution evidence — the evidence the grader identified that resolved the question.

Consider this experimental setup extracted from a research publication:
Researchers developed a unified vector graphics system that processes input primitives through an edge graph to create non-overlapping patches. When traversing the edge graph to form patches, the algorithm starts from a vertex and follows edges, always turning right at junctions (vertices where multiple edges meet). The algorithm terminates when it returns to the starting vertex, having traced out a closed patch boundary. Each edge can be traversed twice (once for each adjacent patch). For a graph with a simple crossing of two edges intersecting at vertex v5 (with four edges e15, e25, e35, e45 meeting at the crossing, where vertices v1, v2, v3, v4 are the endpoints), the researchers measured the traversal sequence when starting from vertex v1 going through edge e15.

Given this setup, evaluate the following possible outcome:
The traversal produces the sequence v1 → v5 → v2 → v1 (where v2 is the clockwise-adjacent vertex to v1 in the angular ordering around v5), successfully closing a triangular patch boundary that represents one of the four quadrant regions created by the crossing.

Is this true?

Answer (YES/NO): NO